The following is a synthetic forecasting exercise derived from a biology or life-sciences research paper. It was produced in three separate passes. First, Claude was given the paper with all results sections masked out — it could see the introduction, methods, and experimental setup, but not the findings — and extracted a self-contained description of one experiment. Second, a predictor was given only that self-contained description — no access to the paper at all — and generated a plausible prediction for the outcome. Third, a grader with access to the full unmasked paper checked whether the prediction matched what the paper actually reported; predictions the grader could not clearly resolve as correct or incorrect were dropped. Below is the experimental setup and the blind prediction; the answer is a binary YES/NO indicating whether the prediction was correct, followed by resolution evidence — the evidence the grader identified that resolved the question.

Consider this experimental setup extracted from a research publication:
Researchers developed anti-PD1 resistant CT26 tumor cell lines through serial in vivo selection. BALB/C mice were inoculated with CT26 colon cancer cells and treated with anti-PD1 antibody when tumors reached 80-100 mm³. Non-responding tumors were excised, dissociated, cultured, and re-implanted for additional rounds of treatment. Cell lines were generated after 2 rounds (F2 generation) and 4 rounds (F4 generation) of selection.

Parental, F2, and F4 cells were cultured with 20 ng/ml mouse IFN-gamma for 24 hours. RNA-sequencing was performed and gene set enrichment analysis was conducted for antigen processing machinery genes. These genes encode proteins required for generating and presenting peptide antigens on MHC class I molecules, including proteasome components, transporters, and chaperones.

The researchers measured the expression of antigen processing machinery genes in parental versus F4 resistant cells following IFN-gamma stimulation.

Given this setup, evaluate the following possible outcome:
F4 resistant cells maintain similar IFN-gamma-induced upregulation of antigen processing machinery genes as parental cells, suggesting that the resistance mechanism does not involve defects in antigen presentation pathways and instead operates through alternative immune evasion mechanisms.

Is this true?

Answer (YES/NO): NO